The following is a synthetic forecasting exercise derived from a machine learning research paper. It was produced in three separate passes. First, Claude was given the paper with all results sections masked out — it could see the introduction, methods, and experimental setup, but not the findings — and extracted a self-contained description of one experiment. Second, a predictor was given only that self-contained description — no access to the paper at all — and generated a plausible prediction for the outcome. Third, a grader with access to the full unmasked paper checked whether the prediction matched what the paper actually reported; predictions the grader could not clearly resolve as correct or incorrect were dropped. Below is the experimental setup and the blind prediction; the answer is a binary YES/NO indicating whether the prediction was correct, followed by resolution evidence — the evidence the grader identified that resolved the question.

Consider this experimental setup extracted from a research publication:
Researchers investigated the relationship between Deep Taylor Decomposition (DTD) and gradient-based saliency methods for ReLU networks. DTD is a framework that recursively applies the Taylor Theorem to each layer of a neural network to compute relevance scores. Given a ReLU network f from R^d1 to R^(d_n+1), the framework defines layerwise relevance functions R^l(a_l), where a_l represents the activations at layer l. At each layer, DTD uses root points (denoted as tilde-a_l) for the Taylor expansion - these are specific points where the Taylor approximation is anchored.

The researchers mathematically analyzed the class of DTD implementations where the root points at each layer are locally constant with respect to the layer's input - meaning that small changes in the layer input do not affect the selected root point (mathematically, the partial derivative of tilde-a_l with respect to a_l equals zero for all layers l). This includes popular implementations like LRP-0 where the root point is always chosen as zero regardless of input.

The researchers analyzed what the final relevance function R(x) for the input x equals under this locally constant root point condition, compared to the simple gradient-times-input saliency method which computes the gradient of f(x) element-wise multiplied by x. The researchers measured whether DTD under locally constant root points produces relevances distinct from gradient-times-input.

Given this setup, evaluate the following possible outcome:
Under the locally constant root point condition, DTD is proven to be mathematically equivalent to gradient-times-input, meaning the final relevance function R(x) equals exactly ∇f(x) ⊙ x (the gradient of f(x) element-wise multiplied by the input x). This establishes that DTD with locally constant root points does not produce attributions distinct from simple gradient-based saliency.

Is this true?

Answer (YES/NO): NO